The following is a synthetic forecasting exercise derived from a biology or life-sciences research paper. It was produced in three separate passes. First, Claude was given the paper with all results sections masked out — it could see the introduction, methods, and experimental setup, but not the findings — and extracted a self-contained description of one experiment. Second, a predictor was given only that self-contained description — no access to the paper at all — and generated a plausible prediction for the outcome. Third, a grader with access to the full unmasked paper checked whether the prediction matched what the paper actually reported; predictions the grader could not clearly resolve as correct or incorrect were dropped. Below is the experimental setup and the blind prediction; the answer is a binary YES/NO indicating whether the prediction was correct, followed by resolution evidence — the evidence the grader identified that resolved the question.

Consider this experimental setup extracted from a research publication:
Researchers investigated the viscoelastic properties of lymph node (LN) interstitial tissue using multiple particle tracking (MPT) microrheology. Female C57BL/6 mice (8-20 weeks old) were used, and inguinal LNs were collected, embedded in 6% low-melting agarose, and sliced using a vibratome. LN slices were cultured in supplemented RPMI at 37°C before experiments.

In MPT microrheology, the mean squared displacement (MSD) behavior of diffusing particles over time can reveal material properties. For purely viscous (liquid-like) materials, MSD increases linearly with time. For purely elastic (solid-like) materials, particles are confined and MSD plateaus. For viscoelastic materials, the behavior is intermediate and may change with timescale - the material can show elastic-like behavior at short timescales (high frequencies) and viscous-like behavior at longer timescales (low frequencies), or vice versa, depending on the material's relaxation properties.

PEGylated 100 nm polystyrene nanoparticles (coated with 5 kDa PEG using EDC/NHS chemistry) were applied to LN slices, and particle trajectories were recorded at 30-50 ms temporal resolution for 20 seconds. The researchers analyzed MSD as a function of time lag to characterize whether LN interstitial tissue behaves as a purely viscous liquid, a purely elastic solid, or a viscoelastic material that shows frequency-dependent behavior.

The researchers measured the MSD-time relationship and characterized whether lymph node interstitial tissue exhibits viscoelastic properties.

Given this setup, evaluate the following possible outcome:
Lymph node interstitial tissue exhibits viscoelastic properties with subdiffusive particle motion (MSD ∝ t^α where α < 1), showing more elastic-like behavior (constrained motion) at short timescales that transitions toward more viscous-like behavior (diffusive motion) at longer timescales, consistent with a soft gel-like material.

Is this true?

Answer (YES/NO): NO